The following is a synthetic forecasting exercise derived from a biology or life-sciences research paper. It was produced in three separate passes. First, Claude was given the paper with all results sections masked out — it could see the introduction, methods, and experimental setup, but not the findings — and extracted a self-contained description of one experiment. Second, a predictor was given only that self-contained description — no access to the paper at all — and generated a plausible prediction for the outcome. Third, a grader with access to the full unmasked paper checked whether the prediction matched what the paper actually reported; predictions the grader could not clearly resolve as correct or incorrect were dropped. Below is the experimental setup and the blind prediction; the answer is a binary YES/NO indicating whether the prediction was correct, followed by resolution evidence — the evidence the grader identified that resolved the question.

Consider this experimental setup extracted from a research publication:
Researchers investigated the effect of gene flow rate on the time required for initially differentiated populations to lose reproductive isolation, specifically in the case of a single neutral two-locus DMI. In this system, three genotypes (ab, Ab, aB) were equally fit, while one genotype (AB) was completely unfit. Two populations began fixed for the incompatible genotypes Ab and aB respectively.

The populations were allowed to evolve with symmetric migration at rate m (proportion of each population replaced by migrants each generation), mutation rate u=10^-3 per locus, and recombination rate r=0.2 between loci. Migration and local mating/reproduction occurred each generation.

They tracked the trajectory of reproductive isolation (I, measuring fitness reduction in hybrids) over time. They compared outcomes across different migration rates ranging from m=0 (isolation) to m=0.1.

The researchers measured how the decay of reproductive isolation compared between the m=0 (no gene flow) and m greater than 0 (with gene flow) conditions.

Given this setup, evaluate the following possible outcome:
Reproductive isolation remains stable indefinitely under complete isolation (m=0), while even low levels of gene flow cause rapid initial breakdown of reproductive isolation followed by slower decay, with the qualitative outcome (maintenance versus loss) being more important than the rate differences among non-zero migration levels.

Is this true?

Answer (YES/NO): NO